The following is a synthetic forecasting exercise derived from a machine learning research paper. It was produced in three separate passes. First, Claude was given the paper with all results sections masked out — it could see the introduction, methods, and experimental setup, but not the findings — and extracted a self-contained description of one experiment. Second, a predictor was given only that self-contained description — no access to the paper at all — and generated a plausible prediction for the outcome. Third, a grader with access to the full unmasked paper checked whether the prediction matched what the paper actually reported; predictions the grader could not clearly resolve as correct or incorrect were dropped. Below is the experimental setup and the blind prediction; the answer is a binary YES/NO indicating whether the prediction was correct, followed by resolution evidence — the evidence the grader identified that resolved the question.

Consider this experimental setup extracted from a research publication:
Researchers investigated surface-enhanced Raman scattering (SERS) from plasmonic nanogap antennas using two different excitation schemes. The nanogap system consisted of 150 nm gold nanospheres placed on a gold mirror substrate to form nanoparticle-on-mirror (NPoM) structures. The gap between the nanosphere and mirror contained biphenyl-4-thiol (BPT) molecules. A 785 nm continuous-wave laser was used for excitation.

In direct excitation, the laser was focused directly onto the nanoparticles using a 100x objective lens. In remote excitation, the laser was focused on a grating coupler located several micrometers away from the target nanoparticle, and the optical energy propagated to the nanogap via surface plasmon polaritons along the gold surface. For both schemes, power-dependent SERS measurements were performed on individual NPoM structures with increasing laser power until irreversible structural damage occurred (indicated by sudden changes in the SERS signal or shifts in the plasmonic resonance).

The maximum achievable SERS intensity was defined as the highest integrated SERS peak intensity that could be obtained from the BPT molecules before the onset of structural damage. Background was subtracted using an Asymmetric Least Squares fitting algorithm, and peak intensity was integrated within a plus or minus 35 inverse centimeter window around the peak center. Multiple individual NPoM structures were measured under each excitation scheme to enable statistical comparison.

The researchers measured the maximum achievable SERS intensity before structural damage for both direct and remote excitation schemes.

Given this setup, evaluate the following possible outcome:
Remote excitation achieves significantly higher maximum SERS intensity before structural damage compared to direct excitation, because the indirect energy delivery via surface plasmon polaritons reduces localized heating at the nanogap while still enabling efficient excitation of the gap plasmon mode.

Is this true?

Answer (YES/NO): NO